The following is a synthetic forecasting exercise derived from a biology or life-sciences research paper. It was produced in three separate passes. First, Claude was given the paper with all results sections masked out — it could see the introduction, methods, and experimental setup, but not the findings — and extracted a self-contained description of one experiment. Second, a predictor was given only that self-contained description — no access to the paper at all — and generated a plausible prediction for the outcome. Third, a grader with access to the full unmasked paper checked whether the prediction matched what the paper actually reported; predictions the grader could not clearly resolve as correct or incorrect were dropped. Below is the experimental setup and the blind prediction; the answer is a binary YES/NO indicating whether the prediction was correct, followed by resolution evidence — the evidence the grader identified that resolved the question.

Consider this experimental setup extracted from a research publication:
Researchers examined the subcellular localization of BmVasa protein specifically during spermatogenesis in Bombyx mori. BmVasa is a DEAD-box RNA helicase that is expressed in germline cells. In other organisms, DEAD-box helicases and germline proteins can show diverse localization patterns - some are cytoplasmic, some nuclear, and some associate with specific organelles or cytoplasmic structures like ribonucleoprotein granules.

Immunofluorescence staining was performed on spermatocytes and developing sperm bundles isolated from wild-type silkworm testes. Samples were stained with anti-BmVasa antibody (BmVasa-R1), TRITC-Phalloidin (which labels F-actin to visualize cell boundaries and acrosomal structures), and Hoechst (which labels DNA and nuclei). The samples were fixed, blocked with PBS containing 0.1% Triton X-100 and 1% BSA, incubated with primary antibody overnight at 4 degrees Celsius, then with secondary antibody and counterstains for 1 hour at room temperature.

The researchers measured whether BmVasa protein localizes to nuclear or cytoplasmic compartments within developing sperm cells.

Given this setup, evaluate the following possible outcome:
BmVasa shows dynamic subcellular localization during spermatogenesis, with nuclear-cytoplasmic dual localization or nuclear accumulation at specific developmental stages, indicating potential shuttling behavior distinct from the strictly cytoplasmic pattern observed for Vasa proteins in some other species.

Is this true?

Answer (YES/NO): NO